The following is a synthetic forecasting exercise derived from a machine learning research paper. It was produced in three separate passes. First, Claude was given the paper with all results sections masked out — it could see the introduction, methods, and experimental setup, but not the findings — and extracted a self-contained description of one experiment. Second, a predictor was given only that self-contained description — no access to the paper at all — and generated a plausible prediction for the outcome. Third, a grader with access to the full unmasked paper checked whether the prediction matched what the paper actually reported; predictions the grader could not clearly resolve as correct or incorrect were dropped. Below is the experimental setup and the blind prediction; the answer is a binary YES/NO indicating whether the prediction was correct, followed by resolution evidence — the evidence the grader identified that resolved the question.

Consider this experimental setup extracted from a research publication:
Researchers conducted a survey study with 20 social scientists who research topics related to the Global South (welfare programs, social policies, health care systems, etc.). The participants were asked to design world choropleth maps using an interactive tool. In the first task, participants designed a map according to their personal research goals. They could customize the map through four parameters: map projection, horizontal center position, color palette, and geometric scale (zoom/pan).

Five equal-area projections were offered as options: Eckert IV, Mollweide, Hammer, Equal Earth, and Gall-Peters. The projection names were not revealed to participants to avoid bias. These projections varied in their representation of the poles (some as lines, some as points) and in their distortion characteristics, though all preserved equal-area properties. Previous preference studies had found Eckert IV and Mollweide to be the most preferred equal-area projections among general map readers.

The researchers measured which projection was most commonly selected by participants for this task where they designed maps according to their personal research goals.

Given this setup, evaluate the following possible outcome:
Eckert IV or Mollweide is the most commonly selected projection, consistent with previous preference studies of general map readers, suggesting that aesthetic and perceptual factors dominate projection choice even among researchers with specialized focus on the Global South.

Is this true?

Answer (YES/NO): NO